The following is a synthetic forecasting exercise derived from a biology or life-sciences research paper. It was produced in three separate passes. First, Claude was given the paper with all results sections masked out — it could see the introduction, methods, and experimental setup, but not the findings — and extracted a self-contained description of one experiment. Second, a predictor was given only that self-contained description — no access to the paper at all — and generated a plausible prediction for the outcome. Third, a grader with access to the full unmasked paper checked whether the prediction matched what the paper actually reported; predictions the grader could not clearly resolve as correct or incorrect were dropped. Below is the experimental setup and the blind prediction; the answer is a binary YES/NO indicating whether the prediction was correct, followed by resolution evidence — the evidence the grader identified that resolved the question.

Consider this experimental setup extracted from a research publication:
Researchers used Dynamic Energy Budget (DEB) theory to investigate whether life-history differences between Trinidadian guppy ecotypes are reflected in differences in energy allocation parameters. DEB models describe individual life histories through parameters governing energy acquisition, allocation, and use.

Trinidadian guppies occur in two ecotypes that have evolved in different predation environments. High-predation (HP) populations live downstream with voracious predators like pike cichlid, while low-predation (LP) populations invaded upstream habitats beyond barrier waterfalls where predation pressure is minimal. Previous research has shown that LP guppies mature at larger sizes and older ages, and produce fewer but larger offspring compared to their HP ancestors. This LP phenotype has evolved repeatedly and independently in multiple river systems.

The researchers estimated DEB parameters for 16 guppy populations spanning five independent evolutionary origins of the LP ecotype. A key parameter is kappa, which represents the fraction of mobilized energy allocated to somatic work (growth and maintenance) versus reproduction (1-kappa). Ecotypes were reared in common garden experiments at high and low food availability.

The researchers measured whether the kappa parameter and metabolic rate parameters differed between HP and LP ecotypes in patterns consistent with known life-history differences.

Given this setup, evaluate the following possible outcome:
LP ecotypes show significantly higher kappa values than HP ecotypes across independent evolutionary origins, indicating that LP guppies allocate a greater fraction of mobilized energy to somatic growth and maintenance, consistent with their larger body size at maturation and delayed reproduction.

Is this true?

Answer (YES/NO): YES